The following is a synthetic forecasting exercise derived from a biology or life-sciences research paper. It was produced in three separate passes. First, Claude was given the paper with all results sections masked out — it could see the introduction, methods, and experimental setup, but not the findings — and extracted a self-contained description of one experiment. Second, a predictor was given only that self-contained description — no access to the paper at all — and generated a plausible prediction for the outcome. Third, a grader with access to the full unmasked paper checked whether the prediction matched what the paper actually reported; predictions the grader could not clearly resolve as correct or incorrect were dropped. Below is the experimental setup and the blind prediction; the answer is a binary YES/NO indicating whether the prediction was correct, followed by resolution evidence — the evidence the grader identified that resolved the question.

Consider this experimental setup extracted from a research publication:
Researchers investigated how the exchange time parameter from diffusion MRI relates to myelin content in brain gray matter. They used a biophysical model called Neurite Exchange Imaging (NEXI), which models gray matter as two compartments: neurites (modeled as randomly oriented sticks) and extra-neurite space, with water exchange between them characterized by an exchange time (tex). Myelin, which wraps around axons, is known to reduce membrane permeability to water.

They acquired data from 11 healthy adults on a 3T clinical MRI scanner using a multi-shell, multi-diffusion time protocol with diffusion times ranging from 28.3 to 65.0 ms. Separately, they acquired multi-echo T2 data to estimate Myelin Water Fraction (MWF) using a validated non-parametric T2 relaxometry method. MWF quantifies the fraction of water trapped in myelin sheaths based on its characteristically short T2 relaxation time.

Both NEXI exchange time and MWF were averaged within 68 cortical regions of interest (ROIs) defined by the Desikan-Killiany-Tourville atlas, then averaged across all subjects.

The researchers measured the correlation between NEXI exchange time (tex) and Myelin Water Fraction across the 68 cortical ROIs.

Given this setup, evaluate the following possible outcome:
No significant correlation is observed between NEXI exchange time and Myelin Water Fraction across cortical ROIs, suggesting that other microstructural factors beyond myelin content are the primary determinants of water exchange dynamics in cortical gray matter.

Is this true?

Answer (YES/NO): NO